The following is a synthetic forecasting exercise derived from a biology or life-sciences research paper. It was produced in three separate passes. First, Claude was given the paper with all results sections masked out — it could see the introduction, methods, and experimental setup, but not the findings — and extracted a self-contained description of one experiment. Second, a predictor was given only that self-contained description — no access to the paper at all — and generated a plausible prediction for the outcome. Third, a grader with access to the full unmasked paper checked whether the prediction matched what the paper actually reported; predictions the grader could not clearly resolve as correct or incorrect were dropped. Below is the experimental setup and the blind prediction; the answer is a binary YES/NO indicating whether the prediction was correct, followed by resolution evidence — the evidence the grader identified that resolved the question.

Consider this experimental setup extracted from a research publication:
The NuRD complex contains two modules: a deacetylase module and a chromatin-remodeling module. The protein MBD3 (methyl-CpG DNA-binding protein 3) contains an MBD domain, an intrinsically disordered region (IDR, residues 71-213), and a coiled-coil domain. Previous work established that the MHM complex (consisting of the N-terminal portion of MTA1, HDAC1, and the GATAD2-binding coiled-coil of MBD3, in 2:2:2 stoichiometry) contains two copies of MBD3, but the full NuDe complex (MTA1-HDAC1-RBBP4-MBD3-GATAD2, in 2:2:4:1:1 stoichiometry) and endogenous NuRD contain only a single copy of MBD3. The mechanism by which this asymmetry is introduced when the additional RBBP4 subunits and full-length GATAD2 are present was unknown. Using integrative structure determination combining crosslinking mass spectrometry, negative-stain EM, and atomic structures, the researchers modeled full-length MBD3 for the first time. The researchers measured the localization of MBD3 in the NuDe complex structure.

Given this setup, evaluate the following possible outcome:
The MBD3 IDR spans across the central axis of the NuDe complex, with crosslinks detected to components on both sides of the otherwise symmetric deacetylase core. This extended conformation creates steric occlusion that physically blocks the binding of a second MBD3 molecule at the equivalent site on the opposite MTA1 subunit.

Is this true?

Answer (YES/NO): NO